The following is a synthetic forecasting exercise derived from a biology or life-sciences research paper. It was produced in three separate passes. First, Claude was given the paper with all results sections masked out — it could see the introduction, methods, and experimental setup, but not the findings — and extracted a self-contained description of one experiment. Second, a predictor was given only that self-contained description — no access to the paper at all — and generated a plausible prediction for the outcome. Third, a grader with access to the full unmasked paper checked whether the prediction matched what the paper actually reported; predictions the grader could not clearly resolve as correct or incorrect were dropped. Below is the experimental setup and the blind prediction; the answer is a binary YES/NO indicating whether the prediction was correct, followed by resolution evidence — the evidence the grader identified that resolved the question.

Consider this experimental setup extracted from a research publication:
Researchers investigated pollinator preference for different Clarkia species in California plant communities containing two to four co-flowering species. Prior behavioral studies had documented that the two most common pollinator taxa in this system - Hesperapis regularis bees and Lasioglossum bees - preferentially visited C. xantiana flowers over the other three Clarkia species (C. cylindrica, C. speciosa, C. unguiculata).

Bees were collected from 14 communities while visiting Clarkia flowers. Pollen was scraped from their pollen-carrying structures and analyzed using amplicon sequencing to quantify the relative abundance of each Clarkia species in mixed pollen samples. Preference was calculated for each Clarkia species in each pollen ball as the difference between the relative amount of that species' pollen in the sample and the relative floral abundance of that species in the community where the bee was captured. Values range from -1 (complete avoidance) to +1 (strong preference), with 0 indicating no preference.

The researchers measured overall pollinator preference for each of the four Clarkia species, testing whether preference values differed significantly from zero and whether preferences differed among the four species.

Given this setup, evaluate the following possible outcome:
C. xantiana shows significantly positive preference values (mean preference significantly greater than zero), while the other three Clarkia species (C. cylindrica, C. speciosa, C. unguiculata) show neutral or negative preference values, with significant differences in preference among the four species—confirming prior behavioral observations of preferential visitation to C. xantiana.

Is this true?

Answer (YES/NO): YES